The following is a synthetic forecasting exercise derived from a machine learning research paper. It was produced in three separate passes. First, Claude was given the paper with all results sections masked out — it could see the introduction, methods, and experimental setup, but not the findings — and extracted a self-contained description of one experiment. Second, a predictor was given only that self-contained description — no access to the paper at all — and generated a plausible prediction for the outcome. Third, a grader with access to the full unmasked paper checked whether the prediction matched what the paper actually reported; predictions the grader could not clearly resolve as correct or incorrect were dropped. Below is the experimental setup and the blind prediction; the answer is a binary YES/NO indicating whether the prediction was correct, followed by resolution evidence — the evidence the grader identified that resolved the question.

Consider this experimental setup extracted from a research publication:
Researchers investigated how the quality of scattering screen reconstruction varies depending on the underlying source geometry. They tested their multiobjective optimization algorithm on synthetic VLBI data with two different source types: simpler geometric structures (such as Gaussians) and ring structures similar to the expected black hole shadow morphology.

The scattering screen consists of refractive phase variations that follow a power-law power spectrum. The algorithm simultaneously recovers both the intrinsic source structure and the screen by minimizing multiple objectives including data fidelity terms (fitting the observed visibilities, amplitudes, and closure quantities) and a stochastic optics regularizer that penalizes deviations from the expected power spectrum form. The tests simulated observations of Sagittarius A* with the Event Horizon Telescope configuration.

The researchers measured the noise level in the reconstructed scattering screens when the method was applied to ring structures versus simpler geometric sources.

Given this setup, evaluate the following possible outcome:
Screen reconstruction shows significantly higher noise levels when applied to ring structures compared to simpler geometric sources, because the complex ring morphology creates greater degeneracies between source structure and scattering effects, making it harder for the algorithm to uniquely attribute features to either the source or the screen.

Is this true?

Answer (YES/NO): YES